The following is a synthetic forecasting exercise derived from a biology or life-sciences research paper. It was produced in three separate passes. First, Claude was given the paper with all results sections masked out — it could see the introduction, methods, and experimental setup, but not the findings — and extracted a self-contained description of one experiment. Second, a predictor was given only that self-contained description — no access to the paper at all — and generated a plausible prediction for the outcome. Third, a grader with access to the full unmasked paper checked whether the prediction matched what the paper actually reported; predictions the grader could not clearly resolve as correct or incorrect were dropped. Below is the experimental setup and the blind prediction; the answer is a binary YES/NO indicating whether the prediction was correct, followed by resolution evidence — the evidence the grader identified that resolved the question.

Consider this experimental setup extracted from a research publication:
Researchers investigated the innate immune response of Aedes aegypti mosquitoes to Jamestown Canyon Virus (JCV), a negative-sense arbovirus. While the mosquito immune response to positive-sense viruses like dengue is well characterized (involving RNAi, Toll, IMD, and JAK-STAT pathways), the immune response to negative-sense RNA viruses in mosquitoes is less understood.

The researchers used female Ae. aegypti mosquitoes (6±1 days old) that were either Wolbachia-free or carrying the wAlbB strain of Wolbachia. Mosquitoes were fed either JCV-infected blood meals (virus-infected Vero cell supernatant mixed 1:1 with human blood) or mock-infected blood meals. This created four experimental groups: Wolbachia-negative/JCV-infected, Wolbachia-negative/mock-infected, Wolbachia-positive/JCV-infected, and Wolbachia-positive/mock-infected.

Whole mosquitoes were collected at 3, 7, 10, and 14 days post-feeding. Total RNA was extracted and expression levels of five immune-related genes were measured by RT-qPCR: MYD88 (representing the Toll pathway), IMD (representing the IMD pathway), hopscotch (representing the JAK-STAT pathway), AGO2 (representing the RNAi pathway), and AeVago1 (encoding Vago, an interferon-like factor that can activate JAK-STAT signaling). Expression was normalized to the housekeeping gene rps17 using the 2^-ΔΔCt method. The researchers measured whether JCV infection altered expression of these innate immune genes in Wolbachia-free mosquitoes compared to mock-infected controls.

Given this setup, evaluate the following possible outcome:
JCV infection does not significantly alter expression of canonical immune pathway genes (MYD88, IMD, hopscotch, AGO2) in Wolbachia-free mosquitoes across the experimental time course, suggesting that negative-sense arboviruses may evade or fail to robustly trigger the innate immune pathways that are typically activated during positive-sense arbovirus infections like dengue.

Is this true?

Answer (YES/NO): NO